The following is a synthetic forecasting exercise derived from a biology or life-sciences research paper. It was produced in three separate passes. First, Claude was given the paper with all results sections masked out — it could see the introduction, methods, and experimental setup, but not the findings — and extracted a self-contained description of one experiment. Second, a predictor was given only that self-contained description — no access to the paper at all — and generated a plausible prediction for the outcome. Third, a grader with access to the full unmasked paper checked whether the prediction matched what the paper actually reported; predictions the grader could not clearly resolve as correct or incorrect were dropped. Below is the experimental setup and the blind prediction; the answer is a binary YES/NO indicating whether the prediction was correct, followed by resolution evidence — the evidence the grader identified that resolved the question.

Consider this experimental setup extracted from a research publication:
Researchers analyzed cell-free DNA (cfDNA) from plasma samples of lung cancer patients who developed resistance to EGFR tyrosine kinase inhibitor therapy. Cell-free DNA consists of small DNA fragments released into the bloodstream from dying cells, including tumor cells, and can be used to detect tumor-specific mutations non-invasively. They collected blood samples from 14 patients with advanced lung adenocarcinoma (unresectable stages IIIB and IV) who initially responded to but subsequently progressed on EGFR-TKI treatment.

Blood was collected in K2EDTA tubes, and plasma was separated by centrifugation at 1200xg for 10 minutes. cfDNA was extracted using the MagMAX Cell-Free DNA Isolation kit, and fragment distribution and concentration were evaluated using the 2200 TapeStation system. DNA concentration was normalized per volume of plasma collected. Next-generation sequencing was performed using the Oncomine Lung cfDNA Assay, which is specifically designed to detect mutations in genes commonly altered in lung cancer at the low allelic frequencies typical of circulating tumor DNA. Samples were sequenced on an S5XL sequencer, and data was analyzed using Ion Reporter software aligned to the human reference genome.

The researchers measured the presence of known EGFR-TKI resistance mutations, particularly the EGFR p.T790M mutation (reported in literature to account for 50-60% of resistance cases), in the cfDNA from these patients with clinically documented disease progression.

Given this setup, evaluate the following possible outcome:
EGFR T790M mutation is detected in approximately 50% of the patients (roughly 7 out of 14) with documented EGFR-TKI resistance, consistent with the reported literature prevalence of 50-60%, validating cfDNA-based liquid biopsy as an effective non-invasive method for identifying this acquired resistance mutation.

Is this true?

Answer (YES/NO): NO